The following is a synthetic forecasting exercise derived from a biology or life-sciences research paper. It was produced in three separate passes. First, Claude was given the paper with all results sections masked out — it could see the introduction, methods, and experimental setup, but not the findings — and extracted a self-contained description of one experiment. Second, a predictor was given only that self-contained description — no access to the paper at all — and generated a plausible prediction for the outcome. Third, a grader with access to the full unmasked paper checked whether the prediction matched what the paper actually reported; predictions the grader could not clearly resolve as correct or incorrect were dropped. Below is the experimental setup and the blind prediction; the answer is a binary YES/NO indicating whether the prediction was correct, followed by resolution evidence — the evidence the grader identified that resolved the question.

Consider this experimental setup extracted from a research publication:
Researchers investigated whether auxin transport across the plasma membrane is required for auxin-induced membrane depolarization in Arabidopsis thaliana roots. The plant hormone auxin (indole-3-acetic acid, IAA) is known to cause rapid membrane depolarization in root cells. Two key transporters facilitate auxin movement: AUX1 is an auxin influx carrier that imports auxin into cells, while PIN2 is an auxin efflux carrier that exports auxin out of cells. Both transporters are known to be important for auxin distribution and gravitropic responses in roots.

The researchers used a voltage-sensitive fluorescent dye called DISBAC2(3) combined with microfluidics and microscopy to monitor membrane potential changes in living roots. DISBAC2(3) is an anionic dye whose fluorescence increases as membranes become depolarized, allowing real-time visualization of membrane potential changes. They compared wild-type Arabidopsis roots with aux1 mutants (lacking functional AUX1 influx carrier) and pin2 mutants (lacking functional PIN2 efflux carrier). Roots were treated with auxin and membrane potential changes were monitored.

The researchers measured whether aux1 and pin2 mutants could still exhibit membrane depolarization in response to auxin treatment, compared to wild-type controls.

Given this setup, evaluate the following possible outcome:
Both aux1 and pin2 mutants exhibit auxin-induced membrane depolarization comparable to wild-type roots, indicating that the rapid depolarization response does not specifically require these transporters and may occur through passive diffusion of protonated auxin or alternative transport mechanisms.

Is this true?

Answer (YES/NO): NO